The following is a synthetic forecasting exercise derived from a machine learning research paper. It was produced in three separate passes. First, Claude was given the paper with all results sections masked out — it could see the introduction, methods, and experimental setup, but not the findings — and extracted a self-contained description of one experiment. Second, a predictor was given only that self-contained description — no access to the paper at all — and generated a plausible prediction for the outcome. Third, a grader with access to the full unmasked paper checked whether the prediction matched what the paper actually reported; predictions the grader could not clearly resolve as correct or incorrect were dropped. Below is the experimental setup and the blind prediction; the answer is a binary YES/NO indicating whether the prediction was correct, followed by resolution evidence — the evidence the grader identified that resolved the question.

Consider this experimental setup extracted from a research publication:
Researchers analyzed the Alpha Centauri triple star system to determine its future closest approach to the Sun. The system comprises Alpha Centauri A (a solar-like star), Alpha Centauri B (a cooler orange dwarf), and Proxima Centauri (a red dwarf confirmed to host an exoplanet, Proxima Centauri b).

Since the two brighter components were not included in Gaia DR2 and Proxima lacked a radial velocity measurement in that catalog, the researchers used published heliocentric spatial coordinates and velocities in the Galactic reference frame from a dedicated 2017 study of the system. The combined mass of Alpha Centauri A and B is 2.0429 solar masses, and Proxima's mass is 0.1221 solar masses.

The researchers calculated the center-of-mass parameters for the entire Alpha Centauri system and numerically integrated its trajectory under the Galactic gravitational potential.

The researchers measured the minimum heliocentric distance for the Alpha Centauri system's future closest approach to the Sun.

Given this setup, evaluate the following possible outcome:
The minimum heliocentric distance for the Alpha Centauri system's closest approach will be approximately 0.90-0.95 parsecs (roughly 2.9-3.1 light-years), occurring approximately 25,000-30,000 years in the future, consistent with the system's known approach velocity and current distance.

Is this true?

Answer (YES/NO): NO